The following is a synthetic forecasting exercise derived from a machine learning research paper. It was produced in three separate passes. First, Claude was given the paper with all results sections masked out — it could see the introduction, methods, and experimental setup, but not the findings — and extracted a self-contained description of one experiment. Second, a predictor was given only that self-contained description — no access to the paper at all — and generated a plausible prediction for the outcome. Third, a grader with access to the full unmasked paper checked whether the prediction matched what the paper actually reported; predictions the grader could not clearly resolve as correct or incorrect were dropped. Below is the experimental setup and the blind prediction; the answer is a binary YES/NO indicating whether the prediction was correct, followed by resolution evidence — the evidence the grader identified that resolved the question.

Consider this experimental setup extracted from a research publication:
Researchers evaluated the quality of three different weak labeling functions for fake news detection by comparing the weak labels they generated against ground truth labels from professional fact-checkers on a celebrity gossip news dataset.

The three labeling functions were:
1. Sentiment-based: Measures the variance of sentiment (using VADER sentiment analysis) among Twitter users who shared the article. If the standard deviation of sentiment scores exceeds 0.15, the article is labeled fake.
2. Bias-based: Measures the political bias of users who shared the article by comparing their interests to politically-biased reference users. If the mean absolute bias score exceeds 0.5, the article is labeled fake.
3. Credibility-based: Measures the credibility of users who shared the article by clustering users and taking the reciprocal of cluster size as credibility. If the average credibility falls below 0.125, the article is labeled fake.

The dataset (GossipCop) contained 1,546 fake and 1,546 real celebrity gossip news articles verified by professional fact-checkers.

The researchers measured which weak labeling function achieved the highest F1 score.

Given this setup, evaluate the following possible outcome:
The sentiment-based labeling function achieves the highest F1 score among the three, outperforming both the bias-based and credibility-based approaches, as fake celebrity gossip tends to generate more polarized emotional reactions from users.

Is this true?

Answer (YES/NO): NO